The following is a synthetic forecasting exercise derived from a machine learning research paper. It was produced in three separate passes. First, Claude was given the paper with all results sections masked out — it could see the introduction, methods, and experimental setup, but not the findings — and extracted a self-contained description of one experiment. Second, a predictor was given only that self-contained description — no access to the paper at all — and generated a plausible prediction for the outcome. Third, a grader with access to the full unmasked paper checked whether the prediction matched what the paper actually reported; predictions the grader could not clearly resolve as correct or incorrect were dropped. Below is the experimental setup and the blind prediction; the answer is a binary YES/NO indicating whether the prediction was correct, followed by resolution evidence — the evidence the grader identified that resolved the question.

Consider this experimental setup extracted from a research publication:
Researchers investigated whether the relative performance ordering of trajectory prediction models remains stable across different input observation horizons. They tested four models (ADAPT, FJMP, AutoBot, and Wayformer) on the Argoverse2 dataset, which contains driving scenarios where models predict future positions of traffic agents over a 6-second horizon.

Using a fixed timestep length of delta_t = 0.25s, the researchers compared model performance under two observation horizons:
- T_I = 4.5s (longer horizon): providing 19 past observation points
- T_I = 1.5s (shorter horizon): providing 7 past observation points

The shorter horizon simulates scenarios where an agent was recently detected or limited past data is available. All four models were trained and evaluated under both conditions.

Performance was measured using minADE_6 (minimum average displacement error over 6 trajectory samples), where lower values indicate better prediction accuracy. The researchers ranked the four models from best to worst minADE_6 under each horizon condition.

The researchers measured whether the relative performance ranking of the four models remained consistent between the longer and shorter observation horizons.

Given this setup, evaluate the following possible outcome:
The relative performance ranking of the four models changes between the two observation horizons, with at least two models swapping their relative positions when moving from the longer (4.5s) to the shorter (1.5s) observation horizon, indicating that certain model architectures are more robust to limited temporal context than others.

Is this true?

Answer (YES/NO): YES